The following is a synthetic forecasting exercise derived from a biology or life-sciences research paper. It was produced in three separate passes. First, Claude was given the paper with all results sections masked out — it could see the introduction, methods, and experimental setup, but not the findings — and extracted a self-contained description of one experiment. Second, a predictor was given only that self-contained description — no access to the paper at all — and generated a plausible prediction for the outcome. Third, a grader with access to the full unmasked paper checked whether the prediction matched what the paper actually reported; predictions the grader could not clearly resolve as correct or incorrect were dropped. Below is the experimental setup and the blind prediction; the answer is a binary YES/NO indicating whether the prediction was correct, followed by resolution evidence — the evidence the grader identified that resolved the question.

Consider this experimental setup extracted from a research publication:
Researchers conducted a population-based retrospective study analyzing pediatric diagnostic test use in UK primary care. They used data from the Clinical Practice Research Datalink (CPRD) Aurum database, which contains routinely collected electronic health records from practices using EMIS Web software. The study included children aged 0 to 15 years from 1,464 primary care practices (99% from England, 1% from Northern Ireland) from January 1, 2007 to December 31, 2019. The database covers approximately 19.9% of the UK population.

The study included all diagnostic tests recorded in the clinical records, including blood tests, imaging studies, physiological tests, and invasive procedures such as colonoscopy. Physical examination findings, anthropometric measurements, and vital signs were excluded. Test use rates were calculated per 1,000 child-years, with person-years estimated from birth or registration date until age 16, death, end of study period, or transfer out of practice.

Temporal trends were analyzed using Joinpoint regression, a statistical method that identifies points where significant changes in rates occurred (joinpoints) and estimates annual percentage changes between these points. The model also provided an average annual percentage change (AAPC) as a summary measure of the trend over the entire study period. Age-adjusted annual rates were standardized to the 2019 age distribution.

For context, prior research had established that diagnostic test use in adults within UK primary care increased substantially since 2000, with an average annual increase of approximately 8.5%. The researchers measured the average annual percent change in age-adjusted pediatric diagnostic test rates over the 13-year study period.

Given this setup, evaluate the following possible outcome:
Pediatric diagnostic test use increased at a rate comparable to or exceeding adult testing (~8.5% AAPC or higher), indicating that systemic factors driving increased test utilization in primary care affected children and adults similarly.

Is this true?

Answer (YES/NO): NO